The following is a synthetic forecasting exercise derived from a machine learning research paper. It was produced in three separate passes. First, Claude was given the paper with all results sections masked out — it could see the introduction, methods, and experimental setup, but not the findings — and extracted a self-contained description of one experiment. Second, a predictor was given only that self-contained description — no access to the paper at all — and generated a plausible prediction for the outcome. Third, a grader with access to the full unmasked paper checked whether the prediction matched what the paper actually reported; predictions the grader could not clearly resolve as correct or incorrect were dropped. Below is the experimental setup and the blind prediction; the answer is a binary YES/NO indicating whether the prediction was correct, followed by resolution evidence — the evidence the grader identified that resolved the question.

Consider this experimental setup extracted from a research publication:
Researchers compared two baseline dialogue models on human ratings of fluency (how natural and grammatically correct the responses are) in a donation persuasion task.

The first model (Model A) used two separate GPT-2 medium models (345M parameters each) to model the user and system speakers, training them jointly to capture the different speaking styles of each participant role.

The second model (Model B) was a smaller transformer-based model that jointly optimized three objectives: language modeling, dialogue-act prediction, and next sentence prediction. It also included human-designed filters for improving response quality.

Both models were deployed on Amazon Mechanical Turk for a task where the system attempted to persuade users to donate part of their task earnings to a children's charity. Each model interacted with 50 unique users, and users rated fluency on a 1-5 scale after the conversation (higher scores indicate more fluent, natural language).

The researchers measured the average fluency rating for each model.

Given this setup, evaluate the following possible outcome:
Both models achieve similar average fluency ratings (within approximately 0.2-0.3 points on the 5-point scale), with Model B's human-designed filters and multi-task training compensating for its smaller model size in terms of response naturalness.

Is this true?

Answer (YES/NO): NO